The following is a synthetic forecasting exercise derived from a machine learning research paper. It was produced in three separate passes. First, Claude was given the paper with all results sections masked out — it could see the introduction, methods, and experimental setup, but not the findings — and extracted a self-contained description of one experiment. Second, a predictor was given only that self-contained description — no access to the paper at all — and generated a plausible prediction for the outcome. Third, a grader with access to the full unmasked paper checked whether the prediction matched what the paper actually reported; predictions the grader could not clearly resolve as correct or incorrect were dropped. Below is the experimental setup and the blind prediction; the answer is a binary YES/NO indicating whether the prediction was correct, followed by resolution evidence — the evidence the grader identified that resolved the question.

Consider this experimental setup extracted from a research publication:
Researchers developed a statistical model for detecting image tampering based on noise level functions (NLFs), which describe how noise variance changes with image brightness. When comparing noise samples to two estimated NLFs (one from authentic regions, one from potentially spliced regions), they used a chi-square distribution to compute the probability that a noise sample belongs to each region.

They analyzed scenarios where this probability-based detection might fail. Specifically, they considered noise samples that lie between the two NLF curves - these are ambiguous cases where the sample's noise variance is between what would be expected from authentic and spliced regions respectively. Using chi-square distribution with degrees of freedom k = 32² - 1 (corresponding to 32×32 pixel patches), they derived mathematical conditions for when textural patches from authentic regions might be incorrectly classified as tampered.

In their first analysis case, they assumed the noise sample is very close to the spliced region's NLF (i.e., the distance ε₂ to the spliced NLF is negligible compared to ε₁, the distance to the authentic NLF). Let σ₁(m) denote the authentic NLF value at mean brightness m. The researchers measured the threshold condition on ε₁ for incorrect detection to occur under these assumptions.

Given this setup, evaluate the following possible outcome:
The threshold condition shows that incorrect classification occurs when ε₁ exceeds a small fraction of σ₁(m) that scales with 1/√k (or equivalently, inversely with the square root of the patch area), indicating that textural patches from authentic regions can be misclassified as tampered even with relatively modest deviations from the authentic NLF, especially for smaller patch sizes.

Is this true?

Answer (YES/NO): NO